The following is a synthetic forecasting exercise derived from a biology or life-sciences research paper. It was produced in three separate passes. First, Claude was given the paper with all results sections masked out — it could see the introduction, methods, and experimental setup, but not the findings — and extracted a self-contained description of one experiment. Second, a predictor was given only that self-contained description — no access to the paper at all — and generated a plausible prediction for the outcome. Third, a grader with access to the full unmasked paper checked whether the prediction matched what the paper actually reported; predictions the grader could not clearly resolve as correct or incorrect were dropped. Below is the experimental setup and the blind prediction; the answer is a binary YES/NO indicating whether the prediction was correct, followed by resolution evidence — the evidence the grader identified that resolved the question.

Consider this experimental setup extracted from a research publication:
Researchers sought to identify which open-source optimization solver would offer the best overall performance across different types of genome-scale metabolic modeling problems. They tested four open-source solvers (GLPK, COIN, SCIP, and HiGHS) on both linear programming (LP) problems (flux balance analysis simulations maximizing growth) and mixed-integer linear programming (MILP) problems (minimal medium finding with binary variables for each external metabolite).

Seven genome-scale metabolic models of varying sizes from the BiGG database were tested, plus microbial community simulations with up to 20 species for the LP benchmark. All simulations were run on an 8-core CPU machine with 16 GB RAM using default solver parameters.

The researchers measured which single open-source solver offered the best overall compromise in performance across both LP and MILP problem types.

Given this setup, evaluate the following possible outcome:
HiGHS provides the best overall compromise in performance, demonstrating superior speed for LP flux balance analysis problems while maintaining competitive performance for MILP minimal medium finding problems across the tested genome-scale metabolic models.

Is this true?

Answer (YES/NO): YES